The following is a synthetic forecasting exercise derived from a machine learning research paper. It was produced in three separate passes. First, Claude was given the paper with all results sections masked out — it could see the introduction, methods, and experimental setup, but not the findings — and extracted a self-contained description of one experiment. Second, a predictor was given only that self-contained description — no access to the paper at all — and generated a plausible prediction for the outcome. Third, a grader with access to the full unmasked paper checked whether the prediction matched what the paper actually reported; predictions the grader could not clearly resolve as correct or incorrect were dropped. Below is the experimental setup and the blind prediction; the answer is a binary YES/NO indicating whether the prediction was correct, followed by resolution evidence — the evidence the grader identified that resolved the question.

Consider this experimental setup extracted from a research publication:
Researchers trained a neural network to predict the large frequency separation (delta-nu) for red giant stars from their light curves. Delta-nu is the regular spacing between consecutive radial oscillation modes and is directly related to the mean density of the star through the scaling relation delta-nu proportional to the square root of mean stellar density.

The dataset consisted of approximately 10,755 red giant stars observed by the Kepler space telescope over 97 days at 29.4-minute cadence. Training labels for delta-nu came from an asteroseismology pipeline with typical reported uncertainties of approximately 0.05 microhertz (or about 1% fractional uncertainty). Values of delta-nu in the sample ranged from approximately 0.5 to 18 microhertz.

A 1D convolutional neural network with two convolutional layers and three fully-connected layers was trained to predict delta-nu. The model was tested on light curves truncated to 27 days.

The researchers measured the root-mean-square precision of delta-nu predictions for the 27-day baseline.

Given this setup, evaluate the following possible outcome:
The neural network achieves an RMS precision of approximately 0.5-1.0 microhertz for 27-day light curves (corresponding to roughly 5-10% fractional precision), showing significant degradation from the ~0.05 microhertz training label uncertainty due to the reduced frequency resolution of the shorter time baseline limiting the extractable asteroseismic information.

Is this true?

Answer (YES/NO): NO